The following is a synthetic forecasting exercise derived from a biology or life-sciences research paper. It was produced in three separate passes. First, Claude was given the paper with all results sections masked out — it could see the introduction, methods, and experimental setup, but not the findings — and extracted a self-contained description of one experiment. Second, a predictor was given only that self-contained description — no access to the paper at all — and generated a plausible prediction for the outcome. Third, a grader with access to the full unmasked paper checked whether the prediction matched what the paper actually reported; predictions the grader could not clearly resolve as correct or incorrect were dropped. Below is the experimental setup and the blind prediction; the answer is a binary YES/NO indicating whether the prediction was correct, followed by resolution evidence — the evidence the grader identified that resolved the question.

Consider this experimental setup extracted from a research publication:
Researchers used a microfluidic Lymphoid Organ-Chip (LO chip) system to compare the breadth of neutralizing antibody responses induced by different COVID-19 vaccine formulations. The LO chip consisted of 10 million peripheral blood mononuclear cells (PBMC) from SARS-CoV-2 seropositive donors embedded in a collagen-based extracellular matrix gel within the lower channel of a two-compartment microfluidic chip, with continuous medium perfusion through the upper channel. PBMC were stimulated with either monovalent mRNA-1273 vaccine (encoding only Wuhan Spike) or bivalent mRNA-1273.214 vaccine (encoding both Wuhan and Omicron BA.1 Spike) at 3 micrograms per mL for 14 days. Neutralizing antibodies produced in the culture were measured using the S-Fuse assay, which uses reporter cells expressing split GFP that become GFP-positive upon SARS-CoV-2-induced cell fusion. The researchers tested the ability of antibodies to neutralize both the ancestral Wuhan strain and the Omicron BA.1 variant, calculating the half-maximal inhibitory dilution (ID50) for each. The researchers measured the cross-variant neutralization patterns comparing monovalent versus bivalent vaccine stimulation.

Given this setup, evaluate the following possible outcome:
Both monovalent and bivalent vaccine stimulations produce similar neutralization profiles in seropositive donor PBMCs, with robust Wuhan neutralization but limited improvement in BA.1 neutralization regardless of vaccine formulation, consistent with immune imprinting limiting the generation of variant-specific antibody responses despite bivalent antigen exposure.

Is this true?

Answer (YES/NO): YES